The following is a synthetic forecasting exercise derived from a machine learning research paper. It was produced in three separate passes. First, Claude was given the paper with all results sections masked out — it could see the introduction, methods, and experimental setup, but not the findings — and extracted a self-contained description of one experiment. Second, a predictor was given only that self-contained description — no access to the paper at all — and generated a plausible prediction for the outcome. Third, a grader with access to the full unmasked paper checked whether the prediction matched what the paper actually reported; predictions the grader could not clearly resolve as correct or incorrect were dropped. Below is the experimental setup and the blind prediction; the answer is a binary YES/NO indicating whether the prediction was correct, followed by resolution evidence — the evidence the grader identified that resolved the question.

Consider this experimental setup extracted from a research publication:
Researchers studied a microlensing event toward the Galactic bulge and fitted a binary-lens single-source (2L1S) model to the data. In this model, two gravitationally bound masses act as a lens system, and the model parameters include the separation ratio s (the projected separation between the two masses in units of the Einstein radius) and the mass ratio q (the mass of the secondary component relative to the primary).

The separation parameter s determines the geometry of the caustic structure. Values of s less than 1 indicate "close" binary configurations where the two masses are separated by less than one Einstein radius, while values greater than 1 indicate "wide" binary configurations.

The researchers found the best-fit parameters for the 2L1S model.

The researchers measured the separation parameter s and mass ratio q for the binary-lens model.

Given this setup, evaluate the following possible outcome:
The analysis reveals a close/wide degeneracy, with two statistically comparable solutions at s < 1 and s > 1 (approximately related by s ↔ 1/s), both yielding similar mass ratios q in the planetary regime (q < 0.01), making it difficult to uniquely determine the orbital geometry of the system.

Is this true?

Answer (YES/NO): NO